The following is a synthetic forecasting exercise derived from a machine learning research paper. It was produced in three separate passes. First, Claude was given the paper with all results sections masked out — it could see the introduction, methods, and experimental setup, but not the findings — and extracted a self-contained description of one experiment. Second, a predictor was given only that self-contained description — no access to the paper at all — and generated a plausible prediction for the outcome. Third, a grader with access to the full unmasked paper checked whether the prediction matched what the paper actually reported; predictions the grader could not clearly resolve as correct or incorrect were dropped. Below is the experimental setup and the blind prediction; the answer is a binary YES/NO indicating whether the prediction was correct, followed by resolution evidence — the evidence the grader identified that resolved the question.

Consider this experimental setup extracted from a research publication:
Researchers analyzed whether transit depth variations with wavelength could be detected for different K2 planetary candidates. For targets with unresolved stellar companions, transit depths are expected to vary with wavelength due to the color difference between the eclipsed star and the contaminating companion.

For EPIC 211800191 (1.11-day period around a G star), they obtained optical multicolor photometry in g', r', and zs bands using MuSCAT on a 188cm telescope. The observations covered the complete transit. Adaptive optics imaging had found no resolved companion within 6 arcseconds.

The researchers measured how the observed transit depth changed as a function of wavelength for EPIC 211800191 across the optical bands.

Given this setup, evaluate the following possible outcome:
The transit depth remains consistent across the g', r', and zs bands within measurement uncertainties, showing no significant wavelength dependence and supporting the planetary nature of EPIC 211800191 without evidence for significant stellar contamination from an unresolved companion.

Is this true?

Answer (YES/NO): NO